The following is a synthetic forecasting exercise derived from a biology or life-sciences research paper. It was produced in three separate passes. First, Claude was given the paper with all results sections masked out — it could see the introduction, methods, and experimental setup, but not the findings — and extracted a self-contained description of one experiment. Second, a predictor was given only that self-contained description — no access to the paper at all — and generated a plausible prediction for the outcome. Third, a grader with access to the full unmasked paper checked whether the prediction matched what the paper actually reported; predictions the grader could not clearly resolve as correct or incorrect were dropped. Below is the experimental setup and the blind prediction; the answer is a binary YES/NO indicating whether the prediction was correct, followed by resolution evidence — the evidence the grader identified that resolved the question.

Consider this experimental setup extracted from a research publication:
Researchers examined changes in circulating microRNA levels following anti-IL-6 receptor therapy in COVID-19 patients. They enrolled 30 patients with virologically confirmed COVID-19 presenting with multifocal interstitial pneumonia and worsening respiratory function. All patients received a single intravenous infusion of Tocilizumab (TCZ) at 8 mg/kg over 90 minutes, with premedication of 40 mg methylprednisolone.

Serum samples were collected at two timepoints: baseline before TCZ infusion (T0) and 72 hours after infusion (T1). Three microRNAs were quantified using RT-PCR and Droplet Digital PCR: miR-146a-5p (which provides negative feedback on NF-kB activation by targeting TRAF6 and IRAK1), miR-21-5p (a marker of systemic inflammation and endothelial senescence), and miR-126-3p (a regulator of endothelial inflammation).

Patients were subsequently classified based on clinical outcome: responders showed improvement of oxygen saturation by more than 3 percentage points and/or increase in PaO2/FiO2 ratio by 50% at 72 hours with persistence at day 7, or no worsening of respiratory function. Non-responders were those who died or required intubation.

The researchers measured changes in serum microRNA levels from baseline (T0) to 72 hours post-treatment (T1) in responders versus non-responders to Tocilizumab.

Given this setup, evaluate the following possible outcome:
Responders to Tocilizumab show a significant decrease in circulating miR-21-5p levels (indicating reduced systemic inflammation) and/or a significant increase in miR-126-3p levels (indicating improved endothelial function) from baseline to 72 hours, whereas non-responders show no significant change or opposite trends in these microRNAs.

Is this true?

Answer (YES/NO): NO